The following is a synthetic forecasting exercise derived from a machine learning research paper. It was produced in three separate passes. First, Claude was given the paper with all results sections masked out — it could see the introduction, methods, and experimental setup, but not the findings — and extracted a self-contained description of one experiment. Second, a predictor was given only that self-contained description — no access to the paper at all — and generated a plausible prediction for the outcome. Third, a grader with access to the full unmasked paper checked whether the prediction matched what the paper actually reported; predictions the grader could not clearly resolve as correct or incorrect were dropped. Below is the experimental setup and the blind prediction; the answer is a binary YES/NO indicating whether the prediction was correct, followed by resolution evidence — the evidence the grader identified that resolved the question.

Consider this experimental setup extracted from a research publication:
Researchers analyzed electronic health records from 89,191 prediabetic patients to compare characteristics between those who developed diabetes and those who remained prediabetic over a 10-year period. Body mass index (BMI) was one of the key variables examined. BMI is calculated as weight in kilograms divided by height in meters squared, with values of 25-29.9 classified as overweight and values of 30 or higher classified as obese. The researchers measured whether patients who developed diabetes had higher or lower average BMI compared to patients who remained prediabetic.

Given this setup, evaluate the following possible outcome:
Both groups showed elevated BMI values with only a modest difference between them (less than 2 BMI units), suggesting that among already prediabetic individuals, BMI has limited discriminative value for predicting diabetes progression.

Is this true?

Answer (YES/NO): NO